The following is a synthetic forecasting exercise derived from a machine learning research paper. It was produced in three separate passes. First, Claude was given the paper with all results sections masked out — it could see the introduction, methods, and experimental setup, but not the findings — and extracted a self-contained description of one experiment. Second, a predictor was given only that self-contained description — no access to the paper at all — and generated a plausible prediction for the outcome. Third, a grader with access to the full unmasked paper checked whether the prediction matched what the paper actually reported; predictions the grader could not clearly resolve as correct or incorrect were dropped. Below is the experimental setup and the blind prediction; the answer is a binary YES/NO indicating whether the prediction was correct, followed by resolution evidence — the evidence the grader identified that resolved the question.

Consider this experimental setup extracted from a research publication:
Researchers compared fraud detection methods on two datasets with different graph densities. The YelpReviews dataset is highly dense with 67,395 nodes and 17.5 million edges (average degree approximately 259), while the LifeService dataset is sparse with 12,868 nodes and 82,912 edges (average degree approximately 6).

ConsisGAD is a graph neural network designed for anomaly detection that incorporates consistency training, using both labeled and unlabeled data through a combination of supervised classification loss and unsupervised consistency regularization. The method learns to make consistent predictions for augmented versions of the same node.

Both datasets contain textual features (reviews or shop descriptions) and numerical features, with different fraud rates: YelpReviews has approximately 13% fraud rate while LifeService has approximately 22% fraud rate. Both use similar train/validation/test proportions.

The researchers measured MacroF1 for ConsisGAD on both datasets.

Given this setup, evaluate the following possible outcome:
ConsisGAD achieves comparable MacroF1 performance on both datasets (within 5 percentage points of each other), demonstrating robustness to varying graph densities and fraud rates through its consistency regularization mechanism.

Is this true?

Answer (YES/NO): NO